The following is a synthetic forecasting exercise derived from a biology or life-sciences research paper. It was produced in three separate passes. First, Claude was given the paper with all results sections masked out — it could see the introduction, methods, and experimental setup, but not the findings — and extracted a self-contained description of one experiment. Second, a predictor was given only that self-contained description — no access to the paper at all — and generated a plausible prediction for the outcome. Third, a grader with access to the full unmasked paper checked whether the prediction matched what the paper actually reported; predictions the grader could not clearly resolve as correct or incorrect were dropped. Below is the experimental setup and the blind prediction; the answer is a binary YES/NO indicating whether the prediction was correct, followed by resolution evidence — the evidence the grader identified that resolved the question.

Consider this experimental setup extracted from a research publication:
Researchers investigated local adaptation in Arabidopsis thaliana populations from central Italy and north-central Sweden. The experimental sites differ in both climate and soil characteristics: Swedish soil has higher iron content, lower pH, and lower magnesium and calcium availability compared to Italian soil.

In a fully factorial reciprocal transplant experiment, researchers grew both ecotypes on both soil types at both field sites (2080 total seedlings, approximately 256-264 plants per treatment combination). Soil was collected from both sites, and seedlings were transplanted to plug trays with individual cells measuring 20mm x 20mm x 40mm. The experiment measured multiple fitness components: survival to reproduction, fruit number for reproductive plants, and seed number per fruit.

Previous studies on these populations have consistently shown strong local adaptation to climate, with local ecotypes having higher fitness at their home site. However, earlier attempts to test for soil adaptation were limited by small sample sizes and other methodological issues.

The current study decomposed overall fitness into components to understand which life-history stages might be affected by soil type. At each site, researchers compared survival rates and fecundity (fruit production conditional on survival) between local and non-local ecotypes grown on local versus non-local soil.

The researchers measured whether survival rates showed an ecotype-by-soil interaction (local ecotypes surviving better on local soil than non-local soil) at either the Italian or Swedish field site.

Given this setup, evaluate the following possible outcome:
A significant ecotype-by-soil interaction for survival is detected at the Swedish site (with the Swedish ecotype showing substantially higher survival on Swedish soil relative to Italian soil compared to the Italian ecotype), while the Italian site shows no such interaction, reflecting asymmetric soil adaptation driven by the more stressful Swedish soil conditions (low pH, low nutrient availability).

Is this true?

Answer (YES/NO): NO